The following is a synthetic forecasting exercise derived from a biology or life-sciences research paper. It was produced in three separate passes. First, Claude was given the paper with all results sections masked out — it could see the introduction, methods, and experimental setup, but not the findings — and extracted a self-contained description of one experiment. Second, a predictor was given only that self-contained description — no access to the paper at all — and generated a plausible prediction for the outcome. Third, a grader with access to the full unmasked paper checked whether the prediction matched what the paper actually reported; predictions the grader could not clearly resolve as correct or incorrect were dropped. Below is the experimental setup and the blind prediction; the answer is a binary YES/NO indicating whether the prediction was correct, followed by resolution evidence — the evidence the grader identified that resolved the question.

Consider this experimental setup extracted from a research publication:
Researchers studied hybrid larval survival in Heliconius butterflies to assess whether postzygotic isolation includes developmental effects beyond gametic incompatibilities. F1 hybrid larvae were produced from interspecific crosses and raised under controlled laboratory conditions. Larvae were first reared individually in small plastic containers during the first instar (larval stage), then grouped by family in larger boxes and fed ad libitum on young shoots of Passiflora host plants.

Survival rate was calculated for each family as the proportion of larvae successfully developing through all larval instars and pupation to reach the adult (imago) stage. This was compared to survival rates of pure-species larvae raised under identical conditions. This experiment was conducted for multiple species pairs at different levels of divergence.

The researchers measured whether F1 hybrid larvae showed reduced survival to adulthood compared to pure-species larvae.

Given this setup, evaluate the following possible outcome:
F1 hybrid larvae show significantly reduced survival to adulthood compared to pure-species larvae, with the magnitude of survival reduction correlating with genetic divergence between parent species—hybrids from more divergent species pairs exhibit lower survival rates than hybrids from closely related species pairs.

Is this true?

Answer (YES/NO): NO